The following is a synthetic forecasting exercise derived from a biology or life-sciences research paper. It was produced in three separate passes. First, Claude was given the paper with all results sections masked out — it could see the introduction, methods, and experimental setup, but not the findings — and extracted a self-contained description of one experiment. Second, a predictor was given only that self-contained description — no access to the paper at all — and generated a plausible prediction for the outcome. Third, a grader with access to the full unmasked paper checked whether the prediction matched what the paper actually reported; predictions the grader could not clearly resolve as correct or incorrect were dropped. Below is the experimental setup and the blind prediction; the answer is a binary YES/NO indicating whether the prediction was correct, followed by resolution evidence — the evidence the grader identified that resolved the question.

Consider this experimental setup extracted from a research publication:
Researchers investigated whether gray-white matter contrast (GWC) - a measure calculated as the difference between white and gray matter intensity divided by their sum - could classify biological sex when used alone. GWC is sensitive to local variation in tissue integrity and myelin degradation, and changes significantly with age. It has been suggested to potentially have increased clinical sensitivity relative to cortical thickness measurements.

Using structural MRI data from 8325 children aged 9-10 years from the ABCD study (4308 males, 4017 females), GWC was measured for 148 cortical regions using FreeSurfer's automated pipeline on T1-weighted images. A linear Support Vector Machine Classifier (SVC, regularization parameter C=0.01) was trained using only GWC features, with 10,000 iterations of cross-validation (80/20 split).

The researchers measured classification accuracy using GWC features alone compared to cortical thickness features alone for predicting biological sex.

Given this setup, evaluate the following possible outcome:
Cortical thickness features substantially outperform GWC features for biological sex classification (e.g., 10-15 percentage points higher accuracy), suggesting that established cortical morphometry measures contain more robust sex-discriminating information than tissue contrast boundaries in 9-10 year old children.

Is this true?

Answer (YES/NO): NO